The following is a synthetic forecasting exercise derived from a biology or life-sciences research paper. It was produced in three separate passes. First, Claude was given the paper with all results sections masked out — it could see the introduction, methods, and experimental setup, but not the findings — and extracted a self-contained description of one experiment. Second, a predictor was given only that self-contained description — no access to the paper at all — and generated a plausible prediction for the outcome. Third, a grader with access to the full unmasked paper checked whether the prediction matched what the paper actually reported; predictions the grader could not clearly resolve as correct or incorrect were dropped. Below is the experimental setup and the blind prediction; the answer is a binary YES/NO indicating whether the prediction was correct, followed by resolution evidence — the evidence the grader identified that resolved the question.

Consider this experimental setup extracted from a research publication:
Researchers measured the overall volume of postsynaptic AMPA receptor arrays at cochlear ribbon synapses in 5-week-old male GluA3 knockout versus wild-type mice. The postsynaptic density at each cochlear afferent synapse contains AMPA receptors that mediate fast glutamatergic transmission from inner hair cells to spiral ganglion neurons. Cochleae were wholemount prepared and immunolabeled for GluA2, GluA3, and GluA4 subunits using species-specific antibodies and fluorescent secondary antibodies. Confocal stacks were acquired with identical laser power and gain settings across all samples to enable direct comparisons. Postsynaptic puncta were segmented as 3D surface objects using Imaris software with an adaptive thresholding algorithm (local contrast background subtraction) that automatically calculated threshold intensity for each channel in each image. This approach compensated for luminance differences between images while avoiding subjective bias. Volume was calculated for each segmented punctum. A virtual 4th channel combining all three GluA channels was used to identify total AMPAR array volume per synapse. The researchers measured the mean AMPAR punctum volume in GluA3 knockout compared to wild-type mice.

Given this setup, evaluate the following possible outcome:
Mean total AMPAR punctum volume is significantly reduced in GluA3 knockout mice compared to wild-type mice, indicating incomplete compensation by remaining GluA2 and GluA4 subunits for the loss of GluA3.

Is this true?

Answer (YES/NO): YES